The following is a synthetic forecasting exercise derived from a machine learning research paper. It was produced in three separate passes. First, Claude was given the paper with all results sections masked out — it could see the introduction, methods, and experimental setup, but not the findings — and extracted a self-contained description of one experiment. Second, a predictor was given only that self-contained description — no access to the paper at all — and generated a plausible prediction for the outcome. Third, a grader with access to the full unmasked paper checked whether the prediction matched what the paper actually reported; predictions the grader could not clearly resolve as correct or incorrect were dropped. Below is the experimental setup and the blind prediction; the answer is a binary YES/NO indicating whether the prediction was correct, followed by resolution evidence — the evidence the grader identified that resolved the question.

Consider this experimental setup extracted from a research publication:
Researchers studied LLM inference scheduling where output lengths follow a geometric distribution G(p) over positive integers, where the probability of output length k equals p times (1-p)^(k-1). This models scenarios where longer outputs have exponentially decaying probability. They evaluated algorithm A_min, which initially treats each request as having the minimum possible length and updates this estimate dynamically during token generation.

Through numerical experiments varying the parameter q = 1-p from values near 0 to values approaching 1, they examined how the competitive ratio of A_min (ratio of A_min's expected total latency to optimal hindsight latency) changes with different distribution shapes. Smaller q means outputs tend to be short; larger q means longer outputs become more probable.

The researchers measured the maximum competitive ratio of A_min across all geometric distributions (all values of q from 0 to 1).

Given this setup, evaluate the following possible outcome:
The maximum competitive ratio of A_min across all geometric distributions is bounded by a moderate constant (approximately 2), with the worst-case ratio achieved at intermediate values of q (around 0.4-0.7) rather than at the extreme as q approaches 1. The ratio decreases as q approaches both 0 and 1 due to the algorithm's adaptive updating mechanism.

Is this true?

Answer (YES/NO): NO